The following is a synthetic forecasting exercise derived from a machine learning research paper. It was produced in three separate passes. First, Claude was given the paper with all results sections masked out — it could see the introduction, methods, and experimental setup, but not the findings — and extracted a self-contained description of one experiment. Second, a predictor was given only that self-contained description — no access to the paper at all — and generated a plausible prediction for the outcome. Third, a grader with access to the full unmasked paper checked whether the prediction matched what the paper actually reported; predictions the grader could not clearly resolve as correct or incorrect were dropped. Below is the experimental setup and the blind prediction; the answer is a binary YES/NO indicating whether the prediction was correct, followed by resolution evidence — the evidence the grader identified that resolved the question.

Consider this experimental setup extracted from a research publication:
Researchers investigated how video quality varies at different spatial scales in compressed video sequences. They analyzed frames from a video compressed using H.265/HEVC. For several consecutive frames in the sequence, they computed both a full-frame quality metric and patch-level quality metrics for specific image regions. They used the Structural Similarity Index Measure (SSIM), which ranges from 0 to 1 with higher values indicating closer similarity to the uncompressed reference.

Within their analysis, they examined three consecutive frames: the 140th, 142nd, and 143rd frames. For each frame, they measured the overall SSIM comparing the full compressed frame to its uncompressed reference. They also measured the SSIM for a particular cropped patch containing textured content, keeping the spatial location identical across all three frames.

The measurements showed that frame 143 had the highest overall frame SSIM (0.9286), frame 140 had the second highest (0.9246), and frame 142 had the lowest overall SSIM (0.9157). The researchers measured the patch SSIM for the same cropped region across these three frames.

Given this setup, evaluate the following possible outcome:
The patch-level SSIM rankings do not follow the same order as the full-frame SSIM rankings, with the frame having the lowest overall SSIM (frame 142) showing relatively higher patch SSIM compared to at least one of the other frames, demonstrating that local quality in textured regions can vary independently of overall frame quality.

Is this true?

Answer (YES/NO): YES